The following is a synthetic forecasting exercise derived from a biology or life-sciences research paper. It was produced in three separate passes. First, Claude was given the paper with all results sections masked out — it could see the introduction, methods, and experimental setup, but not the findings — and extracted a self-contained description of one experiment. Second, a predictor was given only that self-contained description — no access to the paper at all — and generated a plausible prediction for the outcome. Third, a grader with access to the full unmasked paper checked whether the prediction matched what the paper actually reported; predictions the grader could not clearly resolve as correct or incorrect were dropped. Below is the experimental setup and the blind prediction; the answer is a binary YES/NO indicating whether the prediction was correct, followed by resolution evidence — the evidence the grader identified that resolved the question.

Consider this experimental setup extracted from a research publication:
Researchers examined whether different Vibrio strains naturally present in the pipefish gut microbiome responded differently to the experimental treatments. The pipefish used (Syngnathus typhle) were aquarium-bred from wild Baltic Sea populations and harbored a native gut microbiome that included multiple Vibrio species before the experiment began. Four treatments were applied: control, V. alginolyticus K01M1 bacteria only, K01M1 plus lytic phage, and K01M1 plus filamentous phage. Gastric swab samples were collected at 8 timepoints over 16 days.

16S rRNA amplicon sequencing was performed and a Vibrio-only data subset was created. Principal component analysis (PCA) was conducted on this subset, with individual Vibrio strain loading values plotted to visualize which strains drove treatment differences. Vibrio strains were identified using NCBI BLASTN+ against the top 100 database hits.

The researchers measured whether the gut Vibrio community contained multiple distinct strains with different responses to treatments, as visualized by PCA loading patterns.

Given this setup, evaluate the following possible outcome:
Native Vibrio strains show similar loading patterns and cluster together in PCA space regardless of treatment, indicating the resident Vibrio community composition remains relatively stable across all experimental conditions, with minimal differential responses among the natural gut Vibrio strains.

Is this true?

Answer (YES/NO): NO